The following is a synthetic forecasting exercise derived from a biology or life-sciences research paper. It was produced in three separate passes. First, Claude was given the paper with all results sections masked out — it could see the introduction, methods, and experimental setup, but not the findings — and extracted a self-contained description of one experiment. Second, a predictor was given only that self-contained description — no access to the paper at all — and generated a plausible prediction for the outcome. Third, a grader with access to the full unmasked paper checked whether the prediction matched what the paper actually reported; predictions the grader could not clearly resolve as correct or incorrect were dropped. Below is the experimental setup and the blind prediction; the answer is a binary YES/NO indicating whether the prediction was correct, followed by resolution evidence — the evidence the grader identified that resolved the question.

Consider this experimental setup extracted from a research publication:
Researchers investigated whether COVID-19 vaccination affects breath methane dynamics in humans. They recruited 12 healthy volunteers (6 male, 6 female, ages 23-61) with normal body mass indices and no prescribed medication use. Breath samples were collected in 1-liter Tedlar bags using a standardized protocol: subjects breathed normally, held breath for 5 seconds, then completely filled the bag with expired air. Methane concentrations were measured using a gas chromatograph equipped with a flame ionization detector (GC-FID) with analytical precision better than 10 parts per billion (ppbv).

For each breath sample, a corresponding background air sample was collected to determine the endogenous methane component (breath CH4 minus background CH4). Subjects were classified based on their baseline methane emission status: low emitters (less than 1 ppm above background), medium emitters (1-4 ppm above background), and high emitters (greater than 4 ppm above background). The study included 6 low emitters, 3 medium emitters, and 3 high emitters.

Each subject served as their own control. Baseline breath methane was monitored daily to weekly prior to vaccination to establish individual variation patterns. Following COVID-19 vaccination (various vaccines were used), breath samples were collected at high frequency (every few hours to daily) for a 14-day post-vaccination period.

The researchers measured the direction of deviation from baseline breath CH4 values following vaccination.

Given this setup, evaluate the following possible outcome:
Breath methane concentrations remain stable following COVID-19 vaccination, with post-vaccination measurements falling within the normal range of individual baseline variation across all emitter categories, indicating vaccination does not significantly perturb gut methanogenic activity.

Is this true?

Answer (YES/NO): NO